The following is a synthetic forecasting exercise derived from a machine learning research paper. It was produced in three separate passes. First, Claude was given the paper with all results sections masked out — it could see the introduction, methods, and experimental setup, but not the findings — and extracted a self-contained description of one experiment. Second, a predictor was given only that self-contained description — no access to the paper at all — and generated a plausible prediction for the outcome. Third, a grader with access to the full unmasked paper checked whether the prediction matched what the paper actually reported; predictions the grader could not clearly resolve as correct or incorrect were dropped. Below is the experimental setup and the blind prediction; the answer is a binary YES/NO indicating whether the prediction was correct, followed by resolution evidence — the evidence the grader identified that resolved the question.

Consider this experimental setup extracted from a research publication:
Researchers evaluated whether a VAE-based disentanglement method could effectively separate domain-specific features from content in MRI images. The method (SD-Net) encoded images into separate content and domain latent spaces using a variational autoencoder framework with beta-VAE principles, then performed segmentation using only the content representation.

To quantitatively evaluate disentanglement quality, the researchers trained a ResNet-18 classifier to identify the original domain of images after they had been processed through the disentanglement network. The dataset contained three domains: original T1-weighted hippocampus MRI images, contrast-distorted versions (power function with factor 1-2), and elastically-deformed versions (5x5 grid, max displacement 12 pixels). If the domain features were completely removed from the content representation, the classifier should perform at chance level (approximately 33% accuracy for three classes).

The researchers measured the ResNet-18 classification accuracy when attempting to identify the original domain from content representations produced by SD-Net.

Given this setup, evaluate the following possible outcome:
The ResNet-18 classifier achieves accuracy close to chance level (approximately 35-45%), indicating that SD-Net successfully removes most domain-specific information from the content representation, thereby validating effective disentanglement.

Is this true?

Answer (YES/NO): NO